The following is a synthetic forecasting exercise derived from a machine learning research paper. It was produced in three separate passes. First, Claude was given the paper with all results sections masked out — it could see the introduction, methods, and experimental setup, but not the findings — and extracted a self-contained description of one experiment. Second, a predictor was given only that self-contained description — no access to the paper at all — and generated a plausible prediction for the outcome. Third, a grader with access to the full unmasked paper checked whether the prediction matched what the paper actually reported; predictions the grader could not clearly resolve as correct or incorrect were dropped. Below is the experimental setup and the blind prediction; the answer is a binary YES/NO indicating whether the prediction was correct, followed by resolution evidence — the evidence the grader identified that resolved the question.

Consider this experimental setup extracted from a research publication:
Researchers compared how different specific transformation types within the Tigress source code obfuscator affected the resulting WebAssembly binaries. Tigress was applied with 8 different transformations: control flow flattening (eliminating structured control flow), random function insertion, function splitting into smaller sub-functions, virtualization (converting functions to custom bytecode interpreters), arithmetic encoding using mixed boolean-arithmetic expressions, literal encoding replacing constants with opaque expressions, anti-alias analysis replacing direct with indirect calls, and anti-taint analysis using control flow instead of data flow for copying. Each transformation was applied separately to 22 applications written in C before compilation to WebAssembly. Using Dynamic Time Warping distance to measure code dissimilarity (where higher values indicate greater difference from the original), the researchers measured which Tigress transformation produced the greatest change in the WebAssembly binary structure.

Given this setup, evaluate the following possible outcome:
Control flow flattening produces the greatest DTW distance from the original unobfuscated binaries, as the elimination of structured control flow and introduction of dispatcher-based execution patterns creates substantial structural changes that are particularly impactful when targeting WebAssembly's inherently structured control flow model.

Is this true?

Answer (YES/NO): NO